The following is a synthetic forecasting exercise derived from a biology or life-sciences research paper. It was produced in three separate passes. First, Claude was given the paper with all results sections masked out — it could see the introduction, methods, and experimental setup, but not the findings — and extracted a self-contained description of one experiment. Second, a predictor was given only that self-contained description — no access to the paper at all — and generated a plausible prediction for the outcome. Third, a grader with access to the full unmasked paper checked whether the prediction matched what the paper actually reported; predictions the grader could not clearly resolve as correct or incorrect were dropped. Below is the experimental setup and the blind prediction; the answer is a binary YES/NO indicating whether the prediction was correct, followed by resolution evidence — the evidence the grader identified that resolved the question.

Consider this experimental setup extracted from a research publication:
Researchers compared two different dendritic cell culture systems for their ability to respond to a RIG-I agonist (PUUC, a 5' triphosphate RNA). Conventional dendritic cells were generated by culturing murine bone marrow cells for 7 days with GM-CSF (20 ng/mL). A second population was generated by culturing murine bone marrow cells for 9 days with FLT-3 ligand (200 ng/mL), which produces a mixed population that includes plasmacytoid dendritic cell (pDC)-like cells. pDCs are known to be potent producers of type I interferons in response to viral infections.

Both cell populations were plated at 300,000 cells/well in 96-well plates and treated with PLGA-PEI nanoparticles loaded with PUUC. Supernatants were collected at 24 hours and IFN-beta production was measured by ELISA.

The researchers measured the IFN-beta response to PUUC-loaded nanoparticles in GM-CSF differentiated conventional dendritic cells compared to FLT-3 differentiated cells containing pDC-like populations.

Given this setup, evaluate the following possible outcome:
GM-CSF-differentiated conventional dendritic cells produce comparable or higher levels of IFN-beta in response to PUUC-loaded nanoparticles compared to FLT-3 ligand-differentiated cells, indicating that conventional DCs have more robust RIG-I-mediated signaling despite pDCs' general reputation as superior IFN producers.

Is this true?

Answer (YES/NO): YES